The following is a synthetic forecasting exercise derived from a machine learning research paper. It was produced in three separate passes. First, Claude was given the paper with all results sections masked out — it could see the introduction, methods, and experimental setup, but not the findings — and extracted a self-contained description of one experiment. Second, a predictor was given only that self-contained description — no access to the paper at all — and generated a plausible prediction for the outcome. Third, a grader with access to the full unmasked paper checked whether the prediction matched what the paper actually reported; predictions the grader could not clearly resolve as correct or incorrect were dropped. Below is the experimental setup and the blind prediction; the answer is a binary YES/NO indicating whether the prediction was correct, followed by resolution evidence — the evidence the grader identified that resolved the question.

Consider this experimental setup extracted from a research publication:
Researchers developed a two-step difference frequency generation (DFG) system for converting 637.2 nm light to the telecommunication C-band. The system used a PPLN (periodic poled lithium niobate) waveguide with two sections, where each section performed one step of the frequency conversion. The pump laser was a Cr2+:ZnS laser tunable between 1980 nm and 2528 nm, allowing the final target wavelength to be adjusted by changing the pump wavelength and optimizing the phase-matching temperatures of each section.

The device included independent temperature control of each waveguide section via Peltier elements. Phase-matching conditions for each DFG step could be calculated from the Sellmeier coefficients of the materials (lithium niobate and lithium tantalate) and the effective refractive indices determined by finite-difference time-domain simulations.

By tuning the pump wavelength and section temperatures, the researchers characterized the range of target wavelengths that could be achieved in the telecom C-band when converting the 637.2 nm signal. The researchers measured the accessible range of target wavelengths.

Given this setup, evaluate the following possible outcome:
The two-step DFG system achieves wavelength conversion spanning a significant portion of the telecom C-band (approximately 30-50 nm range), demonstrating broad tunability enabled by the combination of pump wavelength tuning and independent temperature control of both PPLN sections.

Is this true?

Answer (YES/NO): NO